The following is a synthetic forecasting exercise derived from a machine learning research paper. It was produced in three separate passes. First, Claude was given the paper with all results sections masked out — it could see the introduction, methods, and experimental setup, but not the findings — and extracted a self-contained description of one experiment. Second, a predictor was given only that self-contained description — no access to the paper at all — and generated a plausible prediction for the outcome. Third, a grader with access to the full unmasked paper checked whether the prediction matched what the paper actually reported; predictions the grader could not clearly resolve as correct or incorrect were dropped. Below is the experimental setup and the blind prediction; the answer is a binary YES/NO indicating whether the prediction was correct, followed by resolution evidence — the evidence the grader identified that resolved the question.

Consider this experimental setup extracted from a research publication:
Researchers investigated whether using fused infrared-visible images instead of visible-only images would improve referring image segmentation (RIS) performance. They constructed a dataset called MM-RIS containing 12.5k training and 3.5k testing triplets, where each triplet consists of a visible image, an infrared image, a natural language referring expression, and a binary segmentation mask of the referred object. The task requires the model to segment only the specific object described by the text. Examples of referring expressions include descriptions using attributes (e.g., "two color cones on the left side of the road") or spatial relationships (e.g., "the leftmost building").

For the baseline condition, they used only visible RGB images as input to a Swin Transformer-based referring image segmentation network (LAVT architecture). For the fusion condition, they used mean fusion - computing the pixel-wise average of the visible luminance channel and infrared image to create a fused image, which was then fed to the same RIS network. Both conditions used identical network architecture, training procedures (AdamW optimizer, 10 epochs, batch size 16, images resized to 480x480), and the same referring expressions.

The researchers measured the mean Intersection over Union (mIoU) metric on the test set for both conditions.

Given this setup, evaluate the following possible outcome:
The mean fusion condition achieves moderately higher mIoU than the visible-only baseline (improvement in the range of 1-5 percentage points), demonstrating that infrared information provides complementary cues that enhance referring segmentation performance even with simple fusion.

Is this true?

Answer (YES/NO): NO